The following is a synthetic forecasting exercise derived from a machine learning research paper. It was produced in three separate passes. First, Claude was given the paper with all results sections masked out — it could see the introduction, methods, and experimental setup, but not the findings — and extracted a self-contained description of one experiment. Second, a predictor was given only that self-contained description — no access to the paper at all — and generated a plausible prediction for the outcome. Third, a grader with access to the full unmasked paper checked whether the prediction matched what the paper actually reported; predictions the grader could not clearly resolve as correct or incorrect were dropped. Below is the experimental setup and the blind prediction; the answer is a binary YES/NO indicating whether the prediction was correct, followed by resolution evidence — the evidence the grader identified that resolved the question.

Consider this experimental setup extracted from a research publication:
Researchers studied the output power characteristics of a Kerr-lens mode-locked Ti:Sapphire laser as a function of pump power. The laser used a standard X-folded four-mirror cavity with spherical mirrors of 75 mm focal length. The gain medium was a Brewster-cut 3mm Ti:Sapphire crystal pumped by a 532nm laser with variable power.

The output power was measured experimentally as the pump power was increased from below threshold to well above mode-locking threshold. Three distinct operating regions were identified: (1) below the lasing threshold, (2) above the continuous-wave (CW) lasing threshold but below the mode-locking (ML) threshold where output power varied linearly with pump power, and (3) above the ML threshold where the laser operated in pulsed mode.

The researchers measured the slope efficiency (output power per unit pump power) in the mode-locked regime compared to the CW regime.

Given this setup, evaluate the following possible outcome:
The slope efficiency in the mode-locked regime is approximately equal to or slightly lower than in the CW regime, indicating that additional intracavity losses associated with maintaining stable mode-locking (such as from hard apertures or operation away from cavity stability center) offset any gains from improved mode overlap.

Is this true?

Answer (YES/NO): YES